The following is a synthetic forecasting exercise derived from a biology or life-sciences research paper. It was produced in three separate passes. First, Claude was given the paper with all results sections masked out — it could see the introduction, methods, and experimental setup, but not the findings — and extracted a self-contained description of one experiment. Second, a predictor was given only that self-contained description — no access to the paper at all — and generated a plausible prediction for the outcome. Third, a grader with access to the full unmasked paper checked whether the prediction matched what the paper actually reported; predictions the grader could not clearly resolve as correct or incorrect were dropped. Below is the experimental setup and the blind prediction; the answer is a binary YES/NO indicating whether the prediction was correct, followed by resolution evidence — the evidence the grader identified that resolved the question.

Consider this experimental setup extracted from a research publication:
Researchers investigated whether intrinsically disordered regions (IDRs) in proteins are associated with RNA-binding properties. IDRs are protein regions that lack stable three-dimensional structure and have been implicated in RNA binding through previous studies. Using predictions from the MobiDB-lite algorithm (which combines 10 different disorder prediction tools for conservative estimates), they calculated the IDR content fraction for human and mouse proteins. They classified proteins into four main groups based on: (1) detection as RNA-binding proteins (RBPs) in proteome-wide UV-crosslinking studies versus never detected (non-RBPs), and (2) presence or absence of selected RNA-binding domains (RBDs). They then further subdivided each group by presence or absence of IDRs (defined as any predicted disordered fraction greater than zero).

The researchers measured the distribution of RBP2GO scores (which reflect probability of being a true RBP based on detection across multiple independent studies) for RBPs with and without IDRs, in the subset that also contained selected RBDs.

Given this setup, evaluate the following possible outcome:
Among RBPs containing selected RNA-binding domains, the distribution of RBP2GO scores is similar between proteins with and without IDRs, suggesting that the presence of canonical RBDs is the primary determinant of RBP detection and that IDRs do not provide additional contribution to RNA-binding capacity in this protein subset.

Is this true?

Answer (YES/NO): NO